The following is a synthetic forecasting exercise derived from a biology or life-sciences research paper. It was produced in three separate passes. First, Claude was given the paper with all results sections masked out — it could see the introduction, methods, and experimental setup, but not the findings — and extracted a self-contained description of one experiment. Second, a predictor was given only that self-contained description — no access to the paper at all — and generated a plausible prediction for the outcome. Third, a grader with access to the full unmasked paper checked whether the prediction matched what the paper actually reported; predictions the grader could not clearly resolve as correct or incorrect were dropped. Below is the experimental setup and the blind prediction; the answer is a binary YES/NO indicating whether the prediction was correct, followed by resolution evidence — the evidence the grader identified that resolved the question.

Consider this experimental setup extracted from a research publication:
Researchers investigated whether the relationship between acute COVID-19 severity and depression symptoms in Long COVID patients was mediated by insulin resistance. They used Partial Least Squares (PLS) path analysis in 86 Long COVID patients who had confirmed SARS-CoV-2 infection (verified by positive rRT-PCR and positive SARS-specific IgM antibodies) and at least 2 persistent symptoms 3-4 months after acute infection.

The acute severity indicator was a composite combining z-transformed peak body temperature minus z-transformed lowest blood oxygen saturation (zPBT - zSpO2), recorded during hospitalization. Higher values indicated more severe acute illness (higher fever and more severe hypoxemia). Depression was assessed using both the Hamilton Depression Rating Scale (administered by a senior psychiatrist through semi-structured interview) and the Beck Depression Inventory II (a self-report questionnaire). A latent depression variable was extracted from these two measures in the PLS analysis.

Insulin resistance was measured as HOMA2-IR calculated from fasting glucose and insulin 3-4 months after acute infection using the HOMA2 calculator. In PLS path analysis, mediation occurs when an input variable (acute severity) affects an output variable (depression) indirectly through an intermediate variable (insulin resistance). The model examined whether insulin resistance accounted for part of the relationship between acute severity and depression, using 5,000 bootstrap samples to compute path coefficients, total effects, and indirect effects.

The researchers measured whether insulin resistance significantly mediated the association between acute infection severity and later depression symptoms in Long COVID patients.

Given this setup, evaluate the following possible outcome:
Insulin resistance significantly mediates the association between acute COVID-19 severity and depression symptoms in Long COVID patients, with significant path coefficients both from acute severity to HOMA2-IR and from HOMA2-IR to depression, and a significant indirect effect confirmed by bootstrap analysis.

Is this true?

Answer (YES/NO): YES